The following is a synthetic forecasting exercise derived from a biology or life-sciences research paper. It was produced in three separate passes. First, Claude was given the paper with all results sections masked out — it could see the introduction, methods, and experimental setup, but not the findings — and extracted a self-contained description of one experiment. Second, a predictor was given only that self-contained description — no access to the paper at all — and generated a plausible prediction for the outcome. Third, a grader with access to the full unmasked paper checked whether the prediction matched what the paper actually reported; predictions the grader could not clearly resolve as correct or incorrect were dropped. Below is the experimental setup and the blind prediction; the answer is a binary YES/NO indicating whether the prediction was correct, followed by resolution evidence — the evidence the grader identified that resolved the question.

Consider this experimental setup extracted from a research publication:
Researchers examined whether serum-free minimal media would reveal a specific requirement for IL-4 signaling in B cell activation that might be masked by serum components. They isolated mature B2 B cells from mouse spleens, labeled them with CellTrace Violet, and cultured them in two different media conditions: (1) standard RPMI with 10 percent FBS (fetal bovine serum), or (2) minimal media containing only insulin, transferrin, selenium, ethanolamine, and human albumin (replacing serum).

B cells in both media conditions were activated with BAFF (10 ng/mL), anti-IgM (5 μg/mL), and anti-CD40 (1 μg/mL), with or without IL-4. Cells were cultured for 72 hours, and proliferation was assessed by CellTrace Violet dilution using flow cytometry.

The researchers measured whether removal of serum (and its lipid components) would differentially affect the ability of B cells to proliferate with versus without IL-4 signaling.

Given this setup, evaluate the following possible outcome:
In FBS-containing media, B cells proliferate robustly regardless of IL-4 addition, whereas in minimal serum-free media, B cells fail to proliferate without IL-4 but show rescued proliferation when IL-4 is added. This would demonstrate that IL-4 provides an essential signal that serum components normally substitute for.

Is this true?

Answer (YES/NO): YES